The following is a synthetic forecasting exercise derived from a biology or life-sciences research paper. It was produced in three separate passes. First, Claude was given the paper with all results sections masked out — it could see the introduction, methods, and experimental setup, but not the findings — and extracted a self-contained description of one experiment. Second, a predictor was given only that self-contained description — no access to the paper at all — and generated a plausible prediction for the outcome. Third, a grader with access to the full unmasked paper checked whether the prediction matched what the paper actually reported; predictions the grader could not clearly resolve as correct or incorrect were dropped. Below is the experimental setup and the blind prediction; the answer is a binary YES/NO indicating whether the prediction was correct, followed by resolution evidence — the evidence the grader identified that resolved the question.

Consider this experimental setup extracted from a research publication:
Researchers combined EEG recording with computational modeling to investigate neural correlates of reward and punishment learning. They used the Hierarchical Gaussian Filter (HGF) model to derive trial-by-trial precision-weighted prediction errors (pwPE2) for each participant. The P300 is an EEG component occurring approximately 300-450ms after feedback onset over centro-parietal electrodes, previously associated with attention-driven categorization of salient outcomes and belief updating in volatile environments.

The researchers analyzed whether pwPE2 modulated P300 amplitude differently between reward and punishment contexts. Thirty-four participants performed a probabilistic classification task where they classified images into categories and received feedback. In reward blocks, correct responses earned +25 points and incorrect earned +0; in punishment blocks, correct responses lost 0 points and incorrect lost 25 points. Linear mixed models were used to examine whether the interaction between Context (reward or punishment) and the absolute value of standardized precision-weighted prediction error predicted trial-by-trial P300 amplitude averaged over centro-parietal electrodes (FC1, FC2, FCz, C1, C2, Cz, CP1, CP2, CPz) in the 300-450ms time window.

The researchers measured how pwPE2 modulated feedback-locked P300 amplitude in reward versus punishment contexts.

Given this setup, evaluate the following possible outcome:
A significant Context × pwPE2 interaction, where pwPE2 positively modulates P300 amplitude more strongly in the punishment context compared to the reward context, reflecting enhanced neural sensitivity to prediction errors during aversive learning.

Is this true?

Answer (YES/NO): YES